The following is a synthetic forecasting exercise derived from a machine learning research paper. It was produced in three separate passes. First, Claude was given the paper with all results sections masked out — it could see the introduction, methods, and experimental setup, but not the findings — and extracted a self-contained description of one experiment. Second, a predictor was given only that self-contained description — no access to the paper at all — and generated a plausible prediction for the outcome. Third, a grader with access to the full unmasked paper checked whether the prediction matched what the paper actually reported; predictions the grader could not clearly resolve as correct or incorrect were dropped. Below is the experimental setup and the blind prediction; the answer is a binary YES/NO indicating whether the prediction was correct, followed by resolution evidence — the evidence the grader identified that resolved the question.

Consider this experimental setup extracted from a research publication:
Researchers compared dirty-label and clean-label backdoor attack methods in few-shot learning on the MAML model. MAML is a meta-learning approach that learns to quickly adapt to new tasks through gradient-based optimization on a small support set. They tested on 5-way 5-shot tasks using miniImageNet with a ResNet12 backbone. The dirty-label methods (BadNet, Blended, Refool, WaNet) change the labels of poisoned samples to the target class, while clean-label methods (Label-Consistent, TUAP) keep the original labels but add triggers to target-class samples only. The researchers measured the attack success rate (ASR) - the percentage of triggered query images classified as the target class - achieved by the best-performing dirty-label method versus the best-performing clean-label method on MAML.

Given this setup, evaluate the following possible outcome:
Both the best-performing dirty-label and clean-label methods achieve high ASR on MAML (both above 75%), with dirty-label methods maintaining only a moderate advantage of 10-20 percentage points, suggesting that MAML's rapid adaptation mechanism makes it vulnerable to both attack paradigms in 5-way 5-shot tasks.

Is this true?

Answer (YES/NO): NO